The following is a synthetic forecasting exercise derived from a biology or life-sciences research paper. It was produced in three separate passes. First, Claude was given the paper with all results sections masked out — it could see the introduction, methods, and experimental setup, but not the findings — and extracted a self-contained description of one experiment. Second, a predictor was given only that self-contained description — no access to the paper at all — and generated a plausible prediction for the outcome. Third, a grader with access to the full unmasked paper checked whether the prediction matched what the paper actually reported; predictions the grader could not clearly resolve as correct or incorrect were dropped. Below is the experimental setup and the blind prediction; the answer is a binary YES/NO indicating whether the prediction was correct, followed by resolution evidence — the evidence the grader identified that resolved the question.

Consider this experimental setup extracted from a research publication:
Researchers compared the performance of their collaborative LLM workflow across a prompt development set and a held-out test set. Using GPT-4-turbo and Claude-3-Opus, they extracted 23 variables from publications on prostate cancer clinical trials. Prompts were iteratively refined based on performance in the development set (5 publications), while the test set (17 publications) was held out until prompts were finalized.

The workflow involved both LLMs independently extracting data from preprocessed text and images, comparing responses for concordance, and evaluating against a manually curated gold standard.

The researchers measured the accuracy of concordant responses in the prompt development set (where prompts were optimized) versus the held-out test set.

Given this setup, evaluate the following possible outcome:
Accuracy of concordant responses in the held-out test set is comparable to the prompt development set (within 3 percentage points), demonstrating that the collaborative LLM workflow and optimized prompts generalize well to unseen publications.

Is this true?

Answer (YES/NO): NO